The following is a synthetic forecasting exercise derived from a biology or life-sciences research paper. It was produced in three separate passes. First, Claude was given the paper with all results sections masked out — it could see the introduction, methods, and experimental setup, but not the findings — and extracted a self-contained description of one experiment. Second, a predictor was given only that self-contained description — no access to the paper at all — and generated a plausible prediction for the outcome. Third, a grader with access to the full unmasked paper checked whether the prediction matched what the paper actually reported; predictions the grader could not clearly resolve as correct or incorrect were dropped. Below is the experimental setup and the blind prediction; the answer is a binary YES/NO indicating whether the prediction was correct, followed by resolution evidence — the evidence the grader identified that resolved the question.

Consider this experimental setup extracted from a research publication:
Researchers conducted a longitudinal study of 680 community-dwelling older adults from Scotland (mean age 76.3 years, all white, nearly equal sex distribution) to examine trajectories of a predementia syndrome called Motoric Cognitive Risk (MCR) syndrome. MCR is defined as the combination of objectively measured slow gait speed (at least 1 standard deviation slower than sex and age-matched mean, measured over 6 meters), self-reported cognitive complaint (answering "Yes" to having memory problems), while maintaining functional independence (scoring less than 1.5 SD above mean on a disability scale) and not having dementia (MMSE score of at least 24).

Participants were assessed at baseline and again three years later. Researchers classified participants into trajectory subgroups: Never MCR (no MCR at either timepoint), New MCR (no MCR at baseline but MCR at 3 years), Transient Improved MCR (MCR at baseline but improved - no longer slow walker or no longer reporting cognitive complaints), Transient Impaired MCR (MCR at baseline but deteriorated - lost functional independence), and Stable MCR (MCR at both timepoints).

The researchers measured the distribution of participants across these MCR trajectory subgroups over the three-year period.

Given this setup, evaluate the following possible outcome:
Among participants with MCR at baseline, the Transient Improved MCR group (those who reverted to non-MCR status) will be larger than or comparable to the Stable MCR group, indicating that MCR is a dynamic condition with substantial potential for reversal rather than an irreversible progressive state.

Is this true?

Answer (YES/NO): YES